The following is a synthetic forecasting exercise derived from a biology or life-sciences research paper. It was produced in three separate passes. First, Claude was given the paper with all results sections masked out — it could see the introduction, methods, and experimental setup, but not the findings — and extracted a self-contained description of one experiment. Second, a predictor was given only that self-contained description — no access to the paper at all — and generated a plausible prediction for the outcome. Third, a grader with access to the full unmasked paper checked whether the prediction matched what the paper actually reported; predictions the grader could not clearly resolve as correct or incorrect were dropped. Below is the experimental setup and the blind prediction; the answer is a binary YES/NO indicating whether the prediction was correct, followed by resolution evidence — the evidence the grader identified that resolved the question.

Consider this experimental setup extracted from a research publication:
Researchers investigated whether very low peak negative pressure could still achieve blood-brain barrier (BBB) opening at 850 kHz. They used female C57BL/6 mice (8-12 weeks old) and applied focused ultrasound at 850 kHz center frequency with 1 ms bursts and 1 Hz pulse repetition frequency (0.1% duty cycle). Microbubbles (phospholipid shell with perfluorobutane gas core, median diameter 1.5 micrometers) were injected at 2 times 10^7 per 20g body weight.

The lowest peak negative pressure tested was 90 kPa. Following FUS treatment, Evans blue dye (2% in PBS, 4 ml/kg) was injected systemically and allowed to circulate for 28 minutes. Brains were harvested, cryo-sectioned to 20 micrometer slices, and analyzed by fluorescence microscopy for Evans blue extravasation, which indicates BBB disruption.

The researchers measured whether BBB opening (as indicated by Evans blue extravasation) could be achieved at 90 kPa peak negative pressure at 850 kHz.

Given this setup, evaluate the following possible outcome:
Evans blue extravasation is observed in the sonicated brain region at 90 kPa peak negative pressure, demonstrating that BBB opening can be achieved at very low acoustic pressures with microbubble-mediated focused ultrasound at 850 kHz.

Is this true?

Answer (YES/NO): NO